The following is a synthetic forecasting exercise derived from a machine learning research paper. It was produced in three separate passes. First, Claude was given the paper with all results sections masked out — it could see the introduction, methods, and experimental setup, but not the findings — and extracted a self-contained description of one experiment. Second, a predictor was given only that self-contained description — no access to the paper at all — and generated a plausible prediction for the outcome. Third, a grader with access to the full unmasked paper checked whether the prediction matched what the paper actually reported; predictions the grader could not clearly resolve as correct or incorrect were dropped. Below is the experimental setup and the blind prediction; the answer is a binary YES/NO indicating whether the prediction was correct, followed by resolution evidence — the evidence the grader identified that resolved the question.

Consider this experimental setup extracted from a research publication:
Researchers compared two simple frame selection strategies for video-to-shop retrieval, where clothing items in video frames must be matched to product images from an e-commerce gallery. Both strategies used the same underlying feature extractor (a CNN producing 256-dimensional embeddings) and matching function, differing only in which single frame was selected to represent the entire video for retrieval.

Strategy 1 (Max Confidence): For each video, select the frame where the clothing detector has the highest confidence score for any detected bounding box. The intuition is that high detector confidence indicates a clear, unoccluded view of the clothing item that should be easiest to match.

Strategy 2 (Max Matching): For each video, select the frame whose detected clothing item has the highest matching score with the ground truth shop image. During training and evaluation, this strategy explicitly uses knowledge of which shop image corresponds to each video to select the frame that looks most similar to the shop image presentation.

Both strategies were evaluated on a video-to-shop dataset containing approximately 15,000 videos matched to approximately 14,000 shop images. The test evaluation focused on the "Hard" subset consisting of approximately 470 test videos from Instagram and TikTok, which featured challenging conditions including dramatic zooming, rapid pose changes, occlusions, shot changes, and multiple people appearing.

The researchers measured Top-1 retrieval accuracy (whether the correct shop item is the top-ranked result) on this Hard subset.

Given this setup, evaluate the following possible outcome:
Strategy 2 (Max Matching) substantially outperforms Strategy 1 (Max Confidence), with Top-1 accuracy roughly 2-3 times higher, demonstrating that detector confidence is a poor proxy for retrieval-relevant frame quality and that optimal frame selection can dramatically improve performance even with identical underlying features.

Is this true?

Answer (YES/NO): NO